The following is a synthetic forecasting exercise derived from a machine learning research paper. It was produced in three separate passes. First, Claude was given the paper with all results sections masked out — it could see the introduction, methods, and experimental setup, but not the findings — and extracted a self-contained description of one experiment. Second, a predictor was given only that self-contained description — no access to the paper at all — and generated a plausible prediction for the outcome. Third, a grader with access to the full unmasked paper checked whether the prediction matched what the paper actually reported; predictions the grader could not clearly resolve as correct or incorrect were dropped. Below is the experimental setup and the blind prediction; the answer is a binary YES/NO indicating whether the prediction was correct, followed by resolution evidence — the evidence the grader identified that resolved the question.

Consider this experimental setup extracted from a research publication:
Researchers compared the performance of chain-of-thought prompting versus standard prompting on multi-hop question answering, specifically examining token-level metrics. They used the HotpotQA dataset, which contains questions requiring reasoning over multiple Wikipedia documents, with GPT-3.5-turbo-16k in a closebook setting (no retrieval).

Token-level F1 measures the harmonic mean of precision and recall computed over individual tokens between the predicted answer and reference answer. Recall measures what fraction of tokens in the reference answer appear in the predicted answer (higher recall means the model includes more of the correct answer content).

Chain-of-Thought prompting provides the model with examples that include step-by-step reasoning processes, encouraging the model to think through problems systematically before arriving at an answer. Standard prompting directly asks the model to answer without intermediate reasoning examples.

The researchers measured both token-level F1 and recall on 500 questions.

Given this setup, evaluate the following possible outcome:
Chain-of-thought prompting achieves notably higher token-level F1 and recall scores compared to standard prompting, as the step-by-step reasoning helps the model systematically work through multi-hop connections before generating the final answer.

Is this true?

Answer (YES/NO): YES